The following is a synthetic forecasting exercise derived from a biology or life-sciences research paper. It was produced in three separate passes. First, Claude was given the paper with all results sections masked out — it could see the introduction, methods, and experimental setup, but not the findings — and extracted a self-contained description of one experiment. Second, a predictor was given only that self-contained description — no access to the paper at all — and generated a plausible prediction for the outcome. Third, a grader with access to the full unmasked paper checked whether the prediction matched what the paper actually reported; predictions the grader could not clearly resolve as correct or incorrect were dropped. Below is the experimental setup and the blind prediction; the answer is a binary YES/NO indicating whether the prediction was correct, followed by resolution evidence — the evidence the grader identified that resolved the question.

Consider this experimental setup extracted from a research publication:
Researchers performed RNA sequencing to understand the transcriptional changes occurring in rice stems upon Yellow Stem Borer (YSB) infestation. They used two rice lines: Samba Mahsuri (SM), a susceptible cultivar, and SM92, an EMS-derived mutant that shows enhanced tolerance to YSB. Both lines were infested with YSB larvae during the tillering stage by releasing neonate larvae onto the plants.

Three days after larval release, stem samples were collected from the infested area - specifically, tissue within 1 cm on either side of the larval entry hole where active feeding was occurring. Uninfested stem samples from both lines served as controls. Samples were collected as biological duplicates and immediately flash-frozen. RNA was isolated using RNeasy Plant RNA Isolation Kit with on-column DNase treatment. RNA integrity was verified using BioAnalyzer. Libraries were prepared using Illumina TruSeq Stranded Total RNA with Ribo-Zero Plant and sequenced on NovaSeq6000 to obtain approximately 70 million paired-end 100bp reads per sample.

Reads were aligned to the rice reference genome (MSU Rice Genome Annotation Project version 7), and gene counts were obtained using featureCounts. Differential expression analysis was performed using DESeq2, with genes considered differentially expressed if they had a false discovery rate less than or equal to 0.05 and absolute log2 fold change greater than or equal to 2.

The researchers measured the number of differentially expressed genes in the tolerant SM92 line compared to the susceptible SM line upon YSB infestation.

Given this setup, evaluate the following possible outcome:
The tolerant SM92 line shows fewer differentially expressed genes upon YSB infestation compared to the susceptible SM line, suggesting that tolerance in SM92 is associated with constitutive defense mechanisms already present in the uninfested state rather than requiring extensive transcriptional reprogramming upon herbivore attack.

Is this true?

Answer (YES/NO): NO